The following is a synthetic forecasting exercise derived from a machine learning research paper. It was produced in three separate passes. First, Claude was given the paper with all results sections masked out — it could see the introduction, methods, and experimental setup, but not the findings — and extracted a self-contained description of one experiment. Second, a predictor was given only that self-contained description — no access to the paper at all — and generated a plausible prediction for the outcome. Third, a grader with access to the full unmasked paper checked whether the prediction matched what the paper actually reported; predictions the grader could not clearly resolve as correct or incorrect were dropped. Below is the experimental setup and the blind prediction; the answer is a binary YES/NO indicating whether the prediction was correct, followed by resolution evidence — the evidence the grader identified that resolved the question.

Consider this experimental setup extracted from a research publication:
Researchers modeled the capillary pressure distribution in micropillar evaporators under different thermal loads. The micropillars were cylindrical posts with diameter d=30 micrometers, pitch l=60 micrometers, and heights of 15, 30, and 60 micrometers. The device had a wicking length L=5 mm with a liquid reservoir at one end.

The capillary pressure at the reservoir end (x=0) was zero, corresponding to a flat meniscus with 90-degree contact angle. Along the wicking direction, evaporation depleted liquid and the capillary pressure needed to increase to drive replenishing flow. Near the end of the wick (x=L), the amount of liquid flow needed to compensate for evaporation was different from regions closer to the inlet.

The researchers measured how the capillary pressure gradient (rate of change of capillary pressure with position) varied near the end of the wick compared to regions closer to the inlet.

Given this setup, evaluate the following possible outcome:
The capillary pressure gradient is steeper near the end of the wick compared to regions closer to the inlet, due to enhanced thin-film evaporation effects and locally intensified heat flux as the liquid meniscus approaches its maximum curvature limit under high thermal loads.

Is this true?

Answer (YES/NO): NO